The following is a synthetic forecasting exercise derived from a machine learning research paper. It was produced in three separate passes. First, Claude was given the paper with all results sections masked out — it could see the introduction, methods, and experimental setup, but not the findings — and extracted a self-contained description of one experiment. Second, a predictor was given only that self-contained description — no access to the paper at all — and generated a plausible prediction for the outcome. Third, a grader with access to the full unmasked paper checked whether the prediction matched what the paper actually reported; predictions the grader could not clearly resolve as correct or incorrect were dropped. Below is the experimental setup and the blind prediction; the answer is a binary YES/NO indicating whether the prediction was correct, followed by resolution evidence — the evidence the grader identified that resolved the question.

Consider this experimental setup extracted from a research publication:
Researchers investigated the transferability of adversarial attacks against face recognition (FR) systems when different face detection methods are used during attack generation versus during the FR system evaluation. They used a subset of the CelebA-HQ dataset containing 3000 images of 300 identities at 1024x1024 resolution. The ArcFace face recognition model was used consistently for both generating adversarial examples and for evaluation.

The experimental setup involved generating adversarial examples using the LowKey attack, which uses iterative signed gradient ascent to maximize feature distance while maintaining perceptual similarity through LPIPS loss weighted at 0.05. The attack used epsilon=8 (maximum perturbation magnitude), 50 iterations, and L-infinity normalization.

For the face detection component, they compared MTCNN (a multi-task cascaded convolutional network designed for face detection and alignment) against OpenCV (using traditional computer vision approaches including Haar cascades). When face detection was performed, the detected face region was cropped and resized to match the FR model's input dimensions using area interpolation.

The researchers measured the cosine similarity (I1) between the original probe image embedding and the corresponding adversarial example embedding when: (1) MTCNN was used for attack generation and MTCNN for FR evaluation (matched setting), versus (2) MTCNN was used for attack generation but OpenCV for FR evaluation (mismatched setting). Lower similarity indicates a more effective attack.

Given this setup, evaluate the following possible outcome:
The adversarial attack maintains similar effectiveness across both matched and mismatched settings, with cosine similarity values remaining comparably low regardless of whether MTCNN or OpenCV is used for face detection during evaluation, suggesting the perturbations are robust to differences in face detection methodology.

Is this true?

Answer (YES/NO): NO